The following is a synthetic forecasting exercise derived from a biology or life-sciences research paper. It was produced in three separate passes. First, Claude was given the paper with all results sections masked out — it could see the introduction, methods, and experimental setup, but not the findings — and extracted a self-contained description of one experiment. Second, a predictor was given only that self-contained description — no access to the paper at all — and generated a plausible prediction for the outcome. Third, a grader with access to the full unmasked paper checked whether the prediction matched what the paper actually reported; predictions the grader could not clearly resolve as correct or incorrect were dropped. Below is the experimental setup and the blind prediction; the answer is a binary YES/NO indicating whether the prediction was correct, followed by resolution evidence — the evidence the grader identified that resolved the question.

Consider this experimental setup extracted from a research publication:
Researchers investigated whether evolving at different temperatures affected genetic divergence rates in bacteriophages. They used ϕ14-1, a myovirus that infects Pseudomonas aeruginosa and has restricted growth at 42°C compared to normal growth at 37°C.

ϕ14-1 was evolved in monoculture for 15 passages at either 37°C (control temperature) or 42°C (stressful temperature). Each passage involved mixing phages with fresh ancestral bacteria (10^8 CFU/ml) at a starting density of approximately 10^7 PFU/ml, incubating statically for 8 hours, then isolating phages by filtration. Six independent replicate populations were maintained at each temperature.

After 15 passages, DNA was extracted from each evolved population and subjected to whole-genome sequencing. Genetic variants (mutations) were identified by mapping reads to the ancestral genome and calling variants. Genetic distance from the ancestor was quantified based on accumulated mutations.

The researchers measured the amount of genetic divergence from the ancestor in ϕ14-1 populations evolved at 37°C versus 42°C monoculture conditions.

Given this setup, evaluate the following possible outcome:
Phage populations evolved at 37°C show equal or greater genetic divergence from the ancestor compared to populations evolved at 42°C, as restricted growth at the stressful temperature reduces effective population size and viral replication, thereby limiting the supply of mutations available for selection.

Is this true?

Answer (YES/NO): NO